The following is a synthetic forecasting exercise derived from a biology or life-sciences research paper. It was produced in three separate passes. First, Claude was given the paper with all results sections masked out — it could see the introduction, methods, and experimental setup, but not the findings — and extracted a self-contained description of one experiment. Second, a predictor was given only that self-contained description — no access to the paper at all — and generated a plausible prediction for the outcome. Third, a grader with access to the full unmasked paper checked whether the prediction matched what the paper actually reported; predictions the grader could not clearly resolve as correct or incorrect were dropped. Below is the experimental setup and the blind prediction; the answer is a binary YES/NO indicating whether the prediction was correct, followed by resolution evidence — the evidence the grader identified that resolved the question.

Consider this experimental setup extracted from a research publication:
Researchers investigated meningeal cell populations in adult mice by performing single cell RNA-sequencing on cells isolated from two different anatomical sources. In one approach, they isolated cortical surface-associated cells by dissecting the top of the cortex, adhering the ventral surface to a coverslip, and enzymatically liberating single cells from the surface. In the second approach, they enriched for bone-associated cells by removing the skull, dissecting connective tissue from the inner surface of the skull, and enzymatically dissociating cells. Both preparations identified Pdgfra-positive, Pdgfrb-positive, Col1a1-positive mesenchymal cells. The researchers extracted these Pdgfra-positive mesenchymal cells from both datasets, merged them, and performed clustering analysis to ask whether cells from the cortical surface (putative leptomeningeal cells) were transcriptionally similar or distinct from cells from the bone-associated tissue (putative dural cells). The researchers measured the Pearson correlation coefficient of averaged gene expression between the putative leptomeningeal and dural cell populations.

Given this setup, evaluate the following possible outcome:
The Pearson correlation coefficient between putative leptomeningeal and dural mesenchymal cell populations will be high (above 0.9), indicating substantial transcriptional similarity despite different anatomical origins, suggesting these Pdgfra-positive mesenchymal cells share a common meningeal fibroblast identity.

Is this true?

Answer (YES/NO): NO